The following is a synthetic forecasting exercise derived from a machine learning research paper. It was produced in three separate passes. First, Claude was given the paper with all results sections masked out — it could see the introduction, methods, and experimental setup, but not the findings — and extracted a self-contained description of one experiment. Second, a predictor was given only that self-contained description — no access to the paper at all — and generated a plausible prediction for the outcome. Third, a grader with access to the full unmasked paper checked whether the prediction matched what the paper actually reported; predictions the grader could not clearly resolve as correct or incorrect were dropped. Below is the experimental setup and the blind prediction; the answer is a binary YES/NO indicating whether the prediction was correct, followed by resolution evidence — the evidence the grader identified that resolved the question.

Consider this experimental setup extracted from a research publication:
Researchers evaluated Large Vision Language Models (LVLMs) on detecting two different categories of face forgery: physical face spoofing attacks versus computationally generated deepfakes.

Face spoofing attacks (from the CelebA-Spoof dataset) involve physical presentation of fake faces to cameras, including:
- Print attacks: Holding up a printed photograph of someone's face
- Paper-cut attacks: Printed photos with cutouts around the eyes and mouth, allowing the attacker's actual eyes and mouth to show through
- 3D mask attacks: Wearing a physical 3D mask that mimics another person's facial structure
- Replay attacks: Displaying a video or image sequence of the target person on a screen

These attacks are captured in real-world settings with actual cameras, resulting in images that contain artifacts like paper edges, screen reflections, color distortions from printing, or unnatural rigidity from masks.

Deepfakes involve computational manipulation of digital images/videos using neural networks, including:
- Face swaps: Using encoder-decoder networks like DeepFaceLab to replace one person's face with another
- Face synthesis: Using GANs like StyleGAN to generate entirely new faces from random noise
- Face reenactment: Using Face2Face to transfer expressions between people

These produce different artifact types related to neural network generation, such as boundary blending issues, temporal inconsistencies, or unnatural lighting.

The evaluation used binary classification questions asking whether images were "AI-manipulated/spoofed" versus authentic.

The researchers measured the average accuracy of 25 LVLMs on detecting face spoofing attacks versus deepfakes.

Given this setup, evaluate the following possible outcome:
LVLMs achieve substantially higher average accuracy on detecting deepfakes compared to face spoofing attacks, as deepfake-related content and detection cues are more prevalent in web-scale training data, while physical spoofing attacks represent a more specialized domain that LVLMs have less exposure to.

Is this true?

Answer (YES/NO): NO